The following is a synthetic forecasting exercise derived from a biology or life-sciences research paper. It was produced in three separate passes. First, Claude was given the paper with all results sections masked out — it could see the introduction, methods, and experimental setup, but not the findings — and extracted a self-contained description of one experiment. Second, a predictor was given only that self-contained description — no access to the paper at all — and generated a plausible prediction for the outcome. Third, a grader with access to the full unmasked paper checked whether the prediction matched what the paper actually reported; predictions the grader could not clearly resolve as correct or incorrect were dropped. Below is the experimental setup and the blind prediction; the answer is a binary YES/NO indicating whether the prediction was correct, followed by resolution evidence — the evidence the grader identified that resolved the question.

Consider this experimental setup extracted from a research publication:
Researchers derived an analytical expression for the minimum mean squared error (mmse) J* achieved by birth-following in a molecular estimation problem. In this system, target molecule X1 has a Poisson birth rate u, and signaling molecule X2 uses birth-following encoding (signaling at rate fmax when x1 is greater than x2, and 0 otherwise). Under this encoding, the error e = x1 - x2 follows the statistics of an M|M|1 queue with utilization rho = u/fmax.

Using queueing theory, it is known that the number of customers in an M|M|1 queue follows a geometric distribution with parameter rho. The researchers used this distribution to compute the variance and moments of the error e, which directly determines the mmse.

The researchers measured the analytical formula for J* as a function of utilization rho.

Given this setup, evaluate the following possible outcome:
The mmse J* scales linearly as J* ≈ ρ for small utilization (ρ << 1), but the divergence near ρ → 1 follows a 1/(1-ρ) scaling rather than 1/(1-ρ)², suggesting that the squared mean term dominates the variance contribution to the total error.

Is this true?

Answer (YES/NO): NO